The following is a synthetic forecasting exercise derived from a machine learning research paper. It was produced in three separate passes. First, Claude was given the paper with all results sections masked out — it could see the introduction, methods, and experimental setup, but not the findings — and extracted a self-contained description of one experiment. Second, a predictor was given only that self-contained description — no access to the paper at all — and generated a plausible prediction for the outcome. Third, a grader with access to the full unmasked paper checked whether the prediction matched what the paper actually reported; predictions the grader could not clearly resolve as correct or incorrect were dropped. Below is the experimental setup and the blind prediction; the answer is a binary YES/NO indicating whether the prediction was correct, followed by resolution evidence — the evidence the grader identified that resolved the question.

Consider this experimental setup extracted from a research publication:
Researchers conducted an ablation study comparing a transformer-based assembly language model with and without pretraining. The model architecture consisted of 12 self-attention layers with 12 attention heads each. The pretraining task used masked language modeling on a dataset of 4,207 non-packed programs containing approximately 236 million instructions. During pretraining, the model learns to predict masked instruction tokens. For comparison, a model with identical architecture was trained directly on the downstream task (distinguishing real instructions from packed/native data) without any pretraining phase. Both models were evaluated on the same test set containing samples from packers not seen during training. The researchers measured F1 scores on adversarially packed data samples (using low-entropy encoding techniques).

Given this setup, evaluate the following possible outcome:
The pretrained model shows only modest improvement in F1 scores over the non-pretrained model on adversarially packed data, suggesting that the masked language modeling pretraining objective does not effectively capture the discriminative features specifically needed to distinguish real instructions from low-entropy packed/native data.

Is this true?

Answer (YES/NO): NO